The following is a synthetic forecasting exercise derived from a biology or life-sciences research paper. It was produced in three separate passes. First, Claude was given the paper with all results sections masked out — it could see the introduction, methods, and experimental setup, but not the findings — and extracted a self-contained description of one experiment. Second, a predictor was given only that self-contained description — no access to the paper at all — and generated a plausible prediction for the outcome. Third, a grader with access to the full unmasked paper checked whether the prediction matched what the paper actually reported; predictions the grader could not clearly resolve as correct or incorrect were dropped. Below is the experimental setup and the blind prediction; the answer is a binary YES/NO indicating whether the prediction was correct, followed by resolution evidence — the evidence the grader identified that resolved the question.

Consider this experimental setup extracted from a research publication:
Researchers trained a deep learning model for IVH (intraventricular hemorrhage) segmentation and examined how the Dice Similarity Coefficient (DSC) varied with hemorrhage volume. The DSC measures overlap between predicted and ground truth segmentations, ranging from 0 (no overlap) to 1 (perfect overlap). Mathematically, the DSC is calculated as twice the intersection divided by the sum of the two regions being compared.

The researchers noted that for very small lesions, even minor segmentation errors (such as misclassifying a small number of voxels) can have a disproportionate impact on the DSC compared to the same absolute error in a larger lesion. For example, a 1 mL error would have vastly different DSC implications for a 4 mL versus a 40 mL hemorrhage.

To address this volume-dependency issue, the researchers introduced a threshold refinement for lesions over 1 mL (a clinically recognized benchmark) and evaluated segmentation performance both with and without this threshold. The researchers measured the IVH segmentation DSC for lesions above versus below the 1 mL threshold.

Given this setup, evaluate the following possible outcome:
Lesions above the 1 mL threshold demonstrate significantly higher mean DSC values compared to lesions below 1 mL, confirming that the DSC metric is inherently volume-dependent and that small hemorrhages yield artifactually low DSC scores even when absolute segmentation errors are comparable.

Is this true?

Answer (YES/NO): YES